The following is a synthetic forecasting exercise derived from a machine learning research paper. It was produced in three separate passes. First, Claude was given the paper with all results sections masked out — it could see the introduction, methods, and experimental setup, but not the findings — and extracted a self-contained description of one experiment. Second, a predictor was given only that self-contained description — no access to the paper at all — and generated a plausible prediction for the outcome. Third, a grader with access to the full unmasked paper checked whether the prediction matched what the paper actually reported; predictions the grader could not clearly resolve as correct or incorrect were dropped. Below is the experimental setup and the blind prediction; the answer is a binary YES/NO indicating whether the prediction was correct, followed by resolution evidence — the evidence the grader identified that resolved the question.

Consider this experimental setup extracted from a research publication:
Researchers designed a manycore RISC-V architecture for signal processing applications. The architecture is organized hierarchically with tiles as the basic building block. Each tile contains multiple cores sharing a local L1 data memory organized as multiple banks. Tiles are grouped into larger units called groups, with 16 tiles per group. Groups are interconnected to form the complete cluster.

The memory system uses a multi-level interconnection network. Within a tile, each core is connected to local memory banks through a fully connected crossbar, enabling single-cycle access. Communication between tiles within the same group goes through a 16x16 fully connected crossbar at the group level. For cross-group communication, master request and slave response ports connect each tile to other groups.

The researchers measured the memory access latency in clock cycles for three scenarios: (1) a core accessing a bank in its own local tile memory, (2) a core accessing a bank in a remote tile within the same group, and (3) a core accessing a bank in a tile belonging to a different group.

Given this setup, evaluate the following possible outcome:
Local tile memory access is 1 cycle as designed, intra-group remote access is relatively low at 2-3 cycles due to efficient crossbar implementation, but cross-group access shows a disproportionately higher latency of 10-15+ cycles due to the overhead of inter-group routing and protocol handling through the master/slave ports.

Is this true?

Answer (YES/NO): NO